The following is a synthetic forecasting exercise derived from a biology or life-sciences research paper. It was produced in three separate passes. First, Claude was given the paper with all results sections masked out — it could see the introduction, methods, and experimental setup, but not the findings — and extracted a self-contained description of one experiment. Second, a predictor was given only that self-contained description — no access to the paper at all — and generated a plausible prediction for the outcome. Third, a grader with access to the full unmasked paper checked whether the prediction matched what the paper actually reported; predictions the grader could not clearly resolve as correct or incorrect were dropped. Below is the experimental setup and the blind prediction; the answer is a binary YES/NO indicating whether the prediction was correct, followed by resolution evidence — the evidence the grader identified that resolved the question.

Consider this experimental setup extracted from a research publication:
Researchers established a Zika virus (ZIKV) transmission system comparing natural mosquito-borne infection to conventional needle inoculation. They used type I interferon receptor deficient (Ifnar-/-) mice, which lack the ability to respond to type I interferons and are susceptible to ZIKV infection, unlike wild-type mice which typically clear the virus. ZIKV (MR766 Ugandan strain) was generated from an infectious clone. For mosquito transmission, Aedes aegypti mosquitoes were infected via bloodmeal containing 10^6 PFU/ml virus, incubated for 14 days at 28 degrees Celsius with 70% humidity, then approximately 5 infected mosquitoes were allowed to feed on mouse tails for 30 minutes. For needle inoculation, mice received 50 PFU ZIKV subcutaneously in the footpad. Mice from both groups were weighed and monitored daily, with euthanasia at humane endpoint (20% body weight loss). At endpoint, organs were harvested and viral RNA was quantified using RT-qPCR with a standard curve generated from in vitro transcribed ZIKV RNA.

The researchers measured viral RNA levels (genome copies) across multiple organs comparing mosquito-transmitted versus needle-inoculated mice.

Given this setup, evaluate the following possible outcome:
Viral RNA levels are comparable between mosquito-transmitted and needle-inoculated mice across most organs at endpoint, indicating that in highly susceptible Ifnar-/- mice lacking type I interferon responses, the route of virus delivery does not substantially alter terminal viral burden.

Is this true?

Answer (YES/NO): YES